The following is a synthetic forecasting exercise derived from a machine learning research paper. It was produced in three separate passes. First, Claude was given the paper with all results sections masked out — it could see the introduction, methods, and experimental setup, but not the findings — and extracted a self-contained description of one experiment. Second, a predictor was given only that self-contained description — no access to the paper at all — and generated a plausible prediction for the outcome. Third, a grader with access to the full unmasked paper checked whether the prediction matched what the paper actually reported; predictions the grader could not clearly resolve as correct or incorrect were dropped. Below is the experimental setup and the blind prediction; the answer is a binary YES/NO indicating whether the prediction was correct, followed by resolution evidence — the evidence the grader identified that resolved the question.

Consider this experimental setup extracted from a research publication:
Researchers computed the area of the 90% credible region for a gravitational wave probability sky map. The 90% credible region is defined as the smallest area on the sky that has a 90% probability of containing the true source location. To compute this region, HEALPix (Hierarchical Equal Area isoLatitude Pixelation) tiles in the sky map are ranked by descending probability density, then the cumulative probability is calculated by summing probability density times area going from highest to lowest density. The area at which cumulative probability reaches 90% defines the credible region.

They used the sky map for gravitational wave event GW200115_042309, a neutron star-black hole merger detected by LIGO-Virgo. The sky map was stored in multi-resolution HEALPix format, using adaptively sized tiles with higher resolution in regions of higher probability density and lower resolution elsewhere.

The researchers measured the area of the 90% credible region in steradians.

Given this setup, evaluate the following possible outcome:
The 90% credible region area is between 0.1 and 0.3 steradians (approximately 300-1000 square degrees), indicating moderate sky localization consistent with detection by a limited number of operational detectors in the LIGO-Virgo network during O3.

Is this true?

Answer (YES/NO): YES